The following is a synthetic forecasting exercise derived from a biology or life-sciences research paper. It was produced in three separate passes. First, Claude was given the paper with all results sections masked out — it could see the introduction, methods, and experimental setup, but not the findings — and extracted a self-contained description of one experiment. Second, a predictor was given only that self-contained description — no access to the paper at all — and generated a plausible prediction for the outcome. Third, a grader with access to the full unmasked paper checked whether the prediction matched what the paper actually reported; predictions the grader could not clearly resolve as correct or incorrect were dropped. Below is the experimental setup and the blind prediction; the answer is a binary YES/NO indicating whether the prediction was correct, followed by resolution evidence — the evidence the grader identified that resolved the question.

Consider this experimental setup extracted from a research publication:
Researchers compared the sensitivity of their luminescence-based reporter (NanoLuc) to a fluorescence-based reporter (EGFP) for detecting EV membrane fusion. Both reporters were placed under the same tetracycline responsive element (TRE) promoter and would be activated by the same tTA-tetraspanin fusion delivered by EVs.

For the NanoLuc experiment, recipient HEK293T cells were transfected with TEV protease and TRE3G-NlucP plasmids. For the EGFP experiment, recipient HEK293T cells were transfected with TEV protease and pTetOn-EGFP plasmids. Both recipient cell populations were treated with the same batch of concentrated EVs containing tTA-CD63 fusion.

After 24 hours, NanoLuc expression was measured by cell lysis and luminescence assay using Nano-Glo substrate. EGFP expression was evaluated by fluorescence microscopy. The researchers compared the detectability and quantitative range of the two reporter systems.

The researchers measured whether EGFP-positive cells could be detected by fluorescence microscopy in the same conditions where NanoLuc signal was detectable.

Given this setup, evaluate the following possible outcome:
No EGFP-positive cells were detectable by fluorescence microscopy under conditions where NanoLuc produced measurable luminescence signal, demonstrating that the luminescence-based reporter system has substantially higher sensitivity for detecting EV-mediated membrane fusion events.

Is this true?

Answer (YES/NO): NO